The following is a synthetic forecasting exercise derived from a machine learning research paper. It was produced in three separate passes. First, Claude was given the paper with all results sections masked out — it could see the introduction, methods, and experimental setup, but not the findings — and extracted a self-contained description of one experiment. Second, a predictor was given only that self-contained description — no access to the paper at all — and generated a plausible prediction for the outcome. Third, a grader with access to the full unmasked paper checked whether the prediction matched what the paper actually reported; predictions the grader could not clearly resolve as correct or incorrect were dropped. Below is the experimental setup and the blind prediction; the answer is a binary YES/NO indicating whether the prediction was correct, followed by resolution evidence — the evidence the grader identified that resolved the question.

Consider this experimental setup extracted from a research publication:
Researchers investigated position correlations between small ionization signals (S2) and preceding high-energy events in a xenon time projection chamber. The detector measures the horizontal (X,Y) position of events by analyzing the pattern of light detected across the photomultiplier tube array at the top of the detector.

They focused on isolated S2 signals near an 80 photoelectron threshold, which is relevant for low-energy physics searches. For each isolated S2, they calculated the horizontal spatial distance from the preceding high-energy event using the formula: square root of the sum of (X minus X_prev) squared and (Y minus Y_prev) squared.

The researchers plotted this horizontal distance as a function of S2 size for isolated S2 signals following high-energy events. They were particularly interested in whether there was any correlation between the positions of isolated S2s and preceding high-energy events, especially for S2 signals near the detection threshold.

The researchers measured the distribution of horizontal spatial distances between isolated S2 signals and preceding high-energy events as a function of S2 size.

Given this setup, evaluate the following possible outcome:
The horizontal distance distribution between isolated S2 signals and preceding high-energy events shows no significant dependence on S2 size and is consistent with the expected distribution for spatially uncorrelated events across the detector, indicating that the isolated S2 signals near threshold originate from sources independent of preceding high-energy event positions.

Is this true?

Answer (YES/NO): NO